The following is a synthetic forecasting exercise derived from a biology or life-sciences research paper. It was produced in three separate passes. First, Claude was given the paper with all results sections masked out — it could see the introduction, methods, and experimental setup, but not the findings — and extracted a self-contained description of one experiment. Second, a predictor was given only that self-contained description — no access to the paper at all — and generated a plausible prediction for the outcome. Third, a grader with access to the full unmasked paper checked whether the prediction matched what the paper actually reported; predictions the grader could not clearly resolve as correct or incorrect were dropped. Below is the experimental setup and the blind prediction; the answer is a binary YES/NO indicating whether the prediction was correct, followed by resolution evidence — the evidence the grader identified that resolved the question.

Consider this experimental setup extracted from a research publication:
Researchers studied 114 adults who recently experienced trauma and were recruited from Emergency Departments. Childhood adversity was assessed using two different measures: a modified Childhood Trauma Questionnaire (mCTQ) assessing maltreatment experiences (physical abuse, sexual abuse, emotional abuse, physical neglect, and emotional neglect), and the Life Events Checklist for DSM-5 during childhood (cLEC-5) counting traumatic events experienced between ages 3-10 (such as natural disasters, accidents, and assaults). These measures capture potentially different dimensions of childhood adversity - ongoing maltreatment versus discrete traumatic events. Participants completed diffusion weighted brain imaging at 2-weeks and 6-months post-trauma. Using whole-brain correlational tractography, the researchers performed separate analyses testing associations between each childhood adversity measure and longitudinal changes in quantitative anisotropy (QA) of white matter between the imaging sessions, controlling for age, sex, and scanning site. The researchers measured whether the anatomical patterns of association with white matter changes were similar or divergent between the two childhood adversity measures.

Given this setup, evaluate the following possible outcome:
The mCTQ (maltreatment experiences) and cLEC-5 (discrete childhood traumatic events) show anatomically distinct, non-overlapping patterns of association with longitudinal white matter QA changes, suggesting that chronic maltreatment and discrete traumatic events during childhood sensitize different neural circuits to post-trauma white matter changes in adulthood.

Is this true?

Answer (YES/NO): NO